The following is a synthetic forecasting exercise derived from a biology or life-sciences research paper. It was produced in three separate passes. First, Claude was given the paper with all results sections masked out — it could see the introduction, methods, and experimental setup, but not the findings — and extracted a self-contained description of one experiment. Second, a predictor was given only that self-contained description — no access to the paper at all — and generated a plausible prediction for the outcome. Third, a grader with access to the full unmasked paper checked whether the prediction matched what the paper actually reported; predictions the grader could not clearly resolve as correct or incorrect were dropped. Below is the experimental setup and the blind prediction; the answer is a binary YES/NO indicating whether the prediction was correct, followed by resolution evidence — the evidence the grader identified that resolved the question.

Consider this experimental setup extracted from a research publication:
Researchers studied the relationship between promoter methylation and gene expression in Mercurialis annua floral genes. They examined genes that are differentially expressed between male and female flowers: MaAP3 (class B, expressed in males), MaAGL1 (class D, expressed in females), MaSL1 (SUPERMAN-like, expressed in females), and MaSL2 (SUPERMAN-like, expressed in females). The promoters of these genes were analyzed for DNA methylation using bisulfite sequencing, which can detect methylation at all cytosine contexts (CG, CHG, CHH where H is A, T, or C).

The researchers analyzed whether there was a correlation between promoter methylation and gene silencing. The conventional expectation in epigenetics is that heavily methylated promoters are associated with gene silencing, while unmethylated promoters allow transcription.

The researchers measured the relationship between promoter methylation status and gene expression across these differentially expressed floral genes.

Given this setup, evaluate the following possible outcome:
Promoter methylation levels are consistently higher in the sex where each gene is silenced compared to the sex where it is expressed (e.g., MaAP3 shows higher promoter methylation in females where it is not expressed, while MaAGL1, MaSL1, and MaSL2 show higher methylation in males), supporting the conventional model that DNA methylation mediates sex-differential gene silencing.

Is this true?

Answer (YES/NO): NO